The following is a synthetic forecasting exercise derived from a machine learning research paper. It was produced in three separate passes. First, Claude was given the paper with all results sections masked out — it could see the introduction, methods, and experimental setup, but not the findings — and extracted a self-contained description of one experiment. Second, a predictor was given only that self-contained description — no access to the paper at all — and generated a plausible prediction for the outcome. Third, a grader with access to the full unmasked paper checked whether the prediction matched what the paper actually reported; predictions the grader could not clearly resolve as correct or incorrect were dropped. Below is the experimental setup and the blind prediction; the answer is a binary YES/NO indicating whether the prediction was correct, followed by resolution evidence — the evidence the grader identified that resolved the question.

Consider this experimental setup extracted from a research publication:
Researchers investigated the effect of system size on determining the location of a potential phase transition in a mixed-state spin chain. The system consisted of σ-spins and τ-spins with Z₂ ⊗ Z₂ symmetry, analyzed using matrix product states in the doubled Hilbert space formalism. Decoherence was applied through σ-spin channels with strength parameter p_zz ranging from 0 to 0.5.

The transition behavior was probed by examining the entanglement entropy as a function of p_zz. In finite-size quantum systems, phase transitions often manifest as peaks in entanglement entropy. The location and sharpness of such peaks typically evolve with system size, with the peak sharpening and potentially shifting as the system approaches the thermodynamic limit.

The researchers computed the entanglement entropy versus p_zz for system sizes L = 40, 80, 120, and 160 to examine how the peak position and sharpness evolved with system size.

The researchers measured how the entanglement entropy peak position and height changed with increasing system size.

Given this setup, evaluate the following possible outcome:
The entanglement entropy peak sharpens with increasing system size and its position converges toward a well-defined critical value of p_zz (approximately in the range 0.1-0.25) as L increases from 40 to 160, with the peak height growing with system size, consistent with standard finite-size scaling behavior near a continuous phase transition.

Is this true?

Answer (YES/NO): NO